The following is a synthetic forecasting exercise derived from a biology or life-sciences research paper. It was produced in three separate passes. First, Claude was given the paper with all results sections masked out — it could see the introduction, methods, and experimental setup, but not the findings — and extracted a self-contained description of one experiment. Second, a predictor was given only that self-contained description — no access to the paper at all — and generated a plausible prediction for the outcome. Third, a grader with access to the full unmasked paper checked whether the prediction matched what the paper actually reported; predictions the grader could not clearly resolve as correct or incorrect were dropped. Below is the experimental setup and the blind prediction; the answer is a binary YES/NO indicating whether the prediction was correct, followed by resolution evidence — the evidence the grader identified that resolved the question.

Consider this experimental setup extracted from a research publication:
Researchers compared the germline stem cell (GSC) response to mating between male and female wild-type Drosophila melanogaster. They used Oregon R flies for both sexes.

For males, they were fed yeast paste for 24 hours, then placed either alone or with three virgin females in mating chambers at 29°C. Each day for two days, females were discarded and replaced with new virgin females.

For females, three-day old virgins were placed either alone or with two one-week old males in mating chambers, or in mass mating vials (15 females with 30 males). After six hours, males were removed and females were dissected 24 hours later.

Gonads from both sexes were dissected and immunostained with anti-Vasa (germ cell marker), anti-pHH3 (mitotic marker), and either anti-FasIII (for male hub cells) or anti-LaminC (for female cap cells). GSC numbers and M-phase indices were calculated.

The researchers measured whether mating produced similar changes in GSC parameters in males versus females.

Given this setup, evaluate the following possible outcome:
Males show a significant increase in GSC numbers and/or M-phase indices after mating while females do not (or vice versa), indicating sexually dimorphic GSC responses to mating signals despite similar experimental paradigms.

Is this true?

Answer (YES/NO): YES